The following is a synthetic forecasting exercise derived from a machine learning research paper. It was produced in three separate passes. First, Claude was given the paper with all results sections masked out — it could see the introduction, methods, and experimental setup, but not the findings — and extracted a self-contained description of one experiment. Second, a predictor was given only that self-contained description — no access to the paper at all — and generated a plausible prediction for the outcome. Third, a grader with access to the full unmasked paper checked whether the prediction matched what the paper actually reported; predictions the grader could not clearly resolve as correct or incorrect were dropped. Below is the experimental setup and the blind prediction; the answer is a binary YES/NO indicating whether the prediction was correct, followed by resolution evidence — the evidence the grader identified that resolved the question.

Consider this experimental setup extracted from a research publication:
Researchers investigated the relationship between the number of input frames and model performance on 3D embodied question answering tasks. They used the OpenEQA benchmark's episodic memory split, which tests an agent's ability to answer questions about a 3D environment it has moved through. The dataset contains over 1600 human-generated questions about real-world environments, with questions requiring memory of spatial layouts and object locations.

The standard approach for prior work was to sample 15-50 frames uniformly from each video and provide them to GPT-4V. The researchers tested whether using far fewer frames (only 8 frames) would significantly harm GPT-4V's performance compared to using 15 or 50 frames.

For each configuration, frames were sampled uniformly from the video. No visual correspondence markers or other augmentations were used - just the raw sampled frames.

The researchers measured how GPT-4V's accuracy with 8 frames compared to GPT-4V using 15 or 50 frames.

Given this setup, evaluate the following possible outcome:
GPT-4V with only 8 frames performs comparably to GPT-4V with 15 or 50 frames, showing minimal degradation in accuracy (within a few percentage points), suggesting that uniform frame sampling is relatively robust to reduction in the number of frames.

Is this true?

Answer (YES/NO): NO